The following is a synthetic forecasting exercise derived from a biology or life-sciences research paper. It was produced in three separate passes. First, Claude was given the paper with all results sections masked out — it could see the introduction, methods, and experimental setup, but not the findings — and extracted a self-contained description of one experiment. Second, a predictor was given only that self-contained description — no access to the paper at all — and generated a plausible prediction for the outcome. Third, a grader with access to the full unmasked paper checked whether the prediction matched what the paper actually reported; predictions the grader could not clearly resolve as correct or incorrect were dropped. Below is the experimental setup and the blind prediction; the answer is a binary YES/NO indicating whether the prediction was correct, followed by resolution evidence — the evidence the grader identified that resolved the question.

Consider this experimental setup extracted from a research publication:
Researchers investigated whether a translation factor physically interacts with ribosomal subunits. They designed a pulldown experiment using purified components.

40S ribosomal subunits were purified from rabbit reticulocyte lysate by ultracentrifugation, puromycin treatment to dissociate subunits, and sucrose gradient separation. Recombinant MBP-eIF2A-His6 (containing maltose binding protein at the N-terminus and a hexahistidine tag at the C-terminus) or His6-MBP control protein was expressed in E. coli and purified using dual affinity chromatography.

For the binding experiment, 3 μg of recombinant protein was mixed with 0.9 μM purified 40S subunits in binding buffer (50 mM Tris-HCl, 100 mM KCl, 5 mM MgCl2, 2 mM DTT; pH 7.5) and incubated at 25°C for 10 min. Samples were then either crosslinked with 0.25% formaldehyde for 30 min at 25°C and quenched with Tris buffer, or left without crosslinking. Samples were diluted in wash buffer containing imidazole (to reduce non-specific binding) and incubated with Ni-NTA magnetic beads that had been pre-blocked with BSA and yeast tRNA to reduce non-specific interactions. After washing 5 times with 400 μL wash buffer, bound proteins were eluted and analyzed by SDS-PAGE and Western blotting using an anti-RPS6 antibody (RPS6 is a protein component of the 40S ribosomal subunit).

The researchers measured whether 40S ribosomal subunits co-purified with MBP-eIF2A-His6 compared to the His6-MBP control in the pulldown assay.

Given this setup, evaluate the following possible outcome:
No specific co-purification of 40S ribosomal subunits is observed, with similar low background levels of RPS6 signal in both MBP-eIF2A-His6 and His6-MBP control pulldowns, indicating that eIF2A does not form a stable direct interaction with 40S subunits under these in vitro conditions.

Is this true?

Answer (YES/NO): NO